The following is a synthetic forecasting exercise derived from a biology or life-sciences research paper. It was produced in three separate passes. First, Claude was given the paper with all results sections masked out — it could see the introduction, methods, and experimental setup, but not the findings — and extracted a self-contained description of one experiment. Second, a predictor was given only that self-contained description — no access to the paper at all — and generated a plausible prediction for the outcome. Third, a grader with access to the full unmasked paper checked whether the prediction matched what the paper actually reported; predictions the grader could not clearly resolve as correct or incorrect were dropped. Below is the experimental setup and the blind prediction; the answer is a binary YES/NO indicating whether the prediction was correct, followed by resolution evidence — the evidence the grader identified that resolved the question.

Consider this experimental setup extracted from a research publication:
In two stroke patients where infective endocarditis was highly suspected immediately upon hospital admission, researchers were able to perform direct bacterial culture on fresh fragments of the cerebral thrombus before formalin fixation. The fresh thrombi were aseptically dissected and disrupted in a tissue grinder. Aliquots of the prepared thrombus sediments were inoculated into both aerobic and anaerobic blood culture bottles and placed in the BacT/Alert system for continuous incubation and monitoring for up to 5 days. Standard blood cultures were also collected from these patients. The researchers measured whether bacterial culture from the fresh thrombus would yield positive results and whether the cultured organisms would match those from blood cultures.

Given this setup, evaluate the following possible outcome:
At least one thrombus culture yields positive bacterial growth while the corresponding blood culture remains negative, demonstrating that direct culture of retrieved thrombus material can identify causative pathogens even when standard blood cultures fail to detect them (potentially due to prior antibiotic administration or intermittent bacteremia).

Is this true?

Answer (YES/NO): YES